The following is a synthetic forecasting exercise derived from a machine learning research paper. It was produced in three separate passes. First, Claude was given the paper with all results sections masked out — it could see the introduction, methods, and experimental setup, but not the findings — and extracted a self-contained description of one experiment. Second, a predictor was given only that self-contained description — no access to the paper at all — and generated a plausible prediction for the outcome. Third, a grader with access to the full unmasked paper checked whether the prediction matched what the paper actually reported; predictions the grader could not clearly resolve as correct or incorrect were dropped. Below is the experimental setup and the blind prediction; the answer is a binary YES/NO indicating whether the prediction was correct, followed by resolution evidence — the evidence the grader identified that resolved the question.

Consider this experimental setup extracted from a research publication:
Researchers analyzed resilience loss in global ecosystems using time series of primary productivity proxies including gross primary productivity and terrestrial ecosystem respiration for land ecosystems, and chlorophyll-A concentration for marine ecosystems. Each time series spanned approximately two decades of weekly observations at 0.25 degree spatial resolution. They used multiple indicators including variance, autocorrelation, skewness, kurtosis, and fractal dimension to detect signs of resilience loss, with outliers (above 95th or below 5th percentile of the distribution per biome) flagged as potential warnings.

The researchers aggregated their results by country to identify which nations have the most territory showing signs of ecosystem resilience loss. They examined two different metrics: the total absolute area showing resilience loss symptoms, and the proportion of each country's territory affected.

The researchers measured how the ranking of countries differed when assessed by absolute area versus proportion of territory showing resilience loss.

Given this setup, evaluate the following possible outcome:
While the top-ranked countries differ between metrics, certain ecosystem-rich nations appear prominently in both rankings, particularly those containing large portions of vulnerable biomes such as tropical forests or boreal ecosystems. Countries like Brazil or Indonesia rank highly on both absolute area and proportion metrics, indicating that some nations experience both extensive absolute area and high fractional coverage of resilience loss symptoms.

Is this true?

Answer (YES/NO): NO